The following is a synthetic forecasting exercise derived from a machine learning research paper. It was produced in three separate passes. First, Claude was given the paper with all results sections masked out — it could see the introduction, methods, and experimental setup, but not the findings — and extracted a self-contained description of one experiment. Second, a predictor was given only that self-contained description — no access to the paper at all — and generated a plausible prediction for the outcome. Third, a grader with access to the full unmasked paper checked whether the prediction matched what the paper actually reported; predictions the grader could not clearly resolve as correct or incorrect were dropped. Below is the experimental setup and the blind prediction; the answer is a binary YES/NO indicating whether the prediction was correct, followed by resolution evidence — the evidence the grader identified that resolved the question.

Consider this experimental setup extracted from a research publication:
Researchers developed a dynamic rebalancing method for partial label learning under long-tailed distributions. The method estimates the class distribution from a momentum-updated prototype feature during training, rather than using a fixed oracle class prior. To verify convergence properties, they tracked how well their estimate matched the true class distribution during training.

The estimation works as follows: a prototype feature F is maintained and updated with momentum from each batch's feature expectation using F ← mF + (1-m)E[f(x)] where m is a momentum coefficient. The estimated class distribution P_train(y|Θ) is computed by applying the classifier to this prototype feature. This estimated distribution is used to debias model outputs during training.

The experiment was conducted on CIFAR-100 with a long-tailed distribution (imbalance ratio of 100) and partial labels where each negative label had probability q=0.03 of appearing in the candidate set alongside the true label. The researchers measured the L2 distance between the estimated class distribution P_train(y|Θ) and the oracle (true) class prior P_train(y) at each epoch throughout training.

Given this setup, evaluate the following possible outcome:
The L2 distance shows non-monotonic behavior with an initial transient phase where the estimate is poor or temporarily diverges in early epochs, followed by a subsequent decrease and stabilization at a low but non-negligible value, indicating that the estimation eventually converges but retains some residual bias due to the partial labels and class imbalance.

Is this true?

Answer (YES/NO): NO